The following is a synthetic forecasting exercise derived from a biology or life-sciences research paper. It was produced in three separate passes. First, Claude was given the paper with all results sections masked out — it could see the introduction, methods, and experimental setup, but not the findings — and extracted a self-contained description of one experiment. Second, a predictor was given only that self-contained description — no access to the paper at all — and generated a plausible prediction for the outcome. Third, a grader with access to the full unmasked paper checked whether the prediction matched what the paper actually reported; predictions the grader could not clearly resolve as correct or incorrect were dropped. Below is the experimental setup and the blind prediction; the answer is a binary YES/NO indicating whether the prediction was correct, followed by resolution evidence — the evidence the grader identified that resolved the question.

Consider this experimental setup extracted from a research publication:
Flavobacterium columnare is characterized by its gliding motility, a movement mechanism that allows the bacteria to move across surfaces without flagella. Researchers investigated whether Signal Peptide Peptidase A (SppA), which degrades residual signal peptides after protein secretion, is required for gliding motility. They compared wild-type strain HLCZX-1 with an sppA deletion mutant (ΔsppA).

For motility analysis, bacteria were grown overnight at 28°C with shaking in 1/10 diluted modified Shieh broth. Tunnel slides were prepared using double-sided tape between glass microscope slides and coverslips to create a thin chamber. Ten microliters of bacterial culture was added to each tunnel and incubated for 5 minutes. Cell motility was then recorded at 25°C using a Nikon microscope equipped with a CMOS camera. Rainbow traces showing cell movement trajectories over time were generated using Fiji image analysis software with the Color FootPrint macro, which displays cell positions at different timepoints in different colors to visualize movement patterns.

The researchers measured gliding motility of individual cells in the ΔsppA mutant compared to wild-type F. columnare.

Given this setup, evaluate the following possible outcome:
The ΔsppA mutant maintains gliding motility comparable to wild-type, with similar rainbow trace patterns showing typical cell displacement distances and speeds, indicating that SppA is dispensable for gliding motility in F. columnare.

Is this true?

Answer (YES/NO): NO